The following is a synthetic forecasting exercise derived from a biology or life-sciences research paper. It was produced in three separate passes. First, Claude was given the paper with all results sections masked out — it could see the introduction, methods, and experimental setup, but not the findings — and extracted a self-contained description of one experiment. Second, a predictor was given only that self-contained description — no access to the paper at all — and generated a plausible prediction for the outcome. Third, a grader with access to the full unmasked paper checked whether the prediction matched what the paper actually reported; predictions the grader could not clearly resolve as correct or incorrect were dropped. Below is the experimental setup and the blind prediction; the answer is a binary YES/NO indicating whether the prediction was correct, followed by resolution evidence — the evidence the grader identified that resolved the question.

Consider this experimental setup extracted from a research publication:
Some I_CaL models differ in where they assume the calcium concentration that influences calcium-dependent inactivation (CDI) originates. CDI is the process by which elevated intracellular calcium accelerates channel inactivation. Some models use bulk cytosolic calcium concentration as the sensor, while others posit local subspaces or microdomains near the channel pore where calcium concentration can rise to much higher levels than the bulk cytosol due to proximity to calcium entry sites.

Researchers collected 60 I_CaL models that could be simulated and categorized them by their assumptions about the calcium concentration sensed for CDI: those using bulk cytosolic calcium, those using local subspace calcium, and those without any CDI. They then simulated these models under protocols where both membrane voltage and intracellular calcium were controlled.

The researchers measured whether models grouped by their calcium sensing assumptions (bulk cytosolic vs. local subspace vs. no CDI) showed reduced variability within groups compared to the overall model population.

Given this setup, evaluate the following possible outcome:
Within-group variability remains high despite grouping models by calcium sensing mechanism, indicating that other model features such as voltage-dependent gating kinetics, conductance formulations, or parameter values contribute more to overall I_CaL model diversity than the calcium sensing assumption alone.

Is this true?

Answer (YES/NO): NO